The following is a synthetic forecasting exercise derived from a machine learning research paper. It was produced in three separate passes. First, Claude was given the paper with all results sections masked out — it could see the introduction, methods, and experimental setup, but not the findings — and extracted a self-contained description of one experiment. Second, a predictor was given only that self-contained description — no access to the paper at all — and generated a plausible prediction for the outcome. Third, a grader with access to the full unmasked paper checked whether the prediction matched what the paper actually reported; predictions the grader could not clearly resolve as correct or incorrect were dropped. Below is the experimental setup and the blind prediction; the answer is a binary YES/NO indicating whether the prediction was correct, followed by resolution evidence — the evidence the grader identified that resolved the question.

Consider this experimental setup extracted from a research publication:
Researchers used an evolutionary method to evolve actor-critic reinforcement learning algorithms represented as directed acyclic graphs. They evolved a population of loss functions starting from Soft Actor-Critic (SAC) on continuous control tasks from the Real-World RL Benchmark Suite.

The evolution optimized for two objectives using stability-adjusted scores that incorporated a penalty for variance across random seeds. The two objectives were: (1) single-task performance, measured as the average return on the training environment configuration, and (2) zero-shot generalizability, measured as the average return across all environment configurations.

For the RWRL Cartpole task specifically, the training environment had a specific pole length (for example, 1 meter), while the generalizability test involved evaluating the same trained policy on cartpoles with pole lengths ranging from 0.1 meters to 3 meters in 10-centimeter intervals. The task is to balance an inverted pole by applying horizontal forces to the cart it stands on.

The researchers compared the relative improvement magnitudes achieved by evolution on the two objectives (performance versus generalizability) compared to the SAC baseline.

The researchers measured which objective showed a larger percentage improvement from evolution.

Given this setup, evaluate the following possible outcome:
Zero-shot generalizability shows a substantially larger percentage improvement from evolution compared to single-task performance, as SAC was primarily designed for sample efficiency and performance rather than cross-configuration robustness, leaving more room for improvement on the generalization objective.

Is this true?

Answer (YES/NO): YES